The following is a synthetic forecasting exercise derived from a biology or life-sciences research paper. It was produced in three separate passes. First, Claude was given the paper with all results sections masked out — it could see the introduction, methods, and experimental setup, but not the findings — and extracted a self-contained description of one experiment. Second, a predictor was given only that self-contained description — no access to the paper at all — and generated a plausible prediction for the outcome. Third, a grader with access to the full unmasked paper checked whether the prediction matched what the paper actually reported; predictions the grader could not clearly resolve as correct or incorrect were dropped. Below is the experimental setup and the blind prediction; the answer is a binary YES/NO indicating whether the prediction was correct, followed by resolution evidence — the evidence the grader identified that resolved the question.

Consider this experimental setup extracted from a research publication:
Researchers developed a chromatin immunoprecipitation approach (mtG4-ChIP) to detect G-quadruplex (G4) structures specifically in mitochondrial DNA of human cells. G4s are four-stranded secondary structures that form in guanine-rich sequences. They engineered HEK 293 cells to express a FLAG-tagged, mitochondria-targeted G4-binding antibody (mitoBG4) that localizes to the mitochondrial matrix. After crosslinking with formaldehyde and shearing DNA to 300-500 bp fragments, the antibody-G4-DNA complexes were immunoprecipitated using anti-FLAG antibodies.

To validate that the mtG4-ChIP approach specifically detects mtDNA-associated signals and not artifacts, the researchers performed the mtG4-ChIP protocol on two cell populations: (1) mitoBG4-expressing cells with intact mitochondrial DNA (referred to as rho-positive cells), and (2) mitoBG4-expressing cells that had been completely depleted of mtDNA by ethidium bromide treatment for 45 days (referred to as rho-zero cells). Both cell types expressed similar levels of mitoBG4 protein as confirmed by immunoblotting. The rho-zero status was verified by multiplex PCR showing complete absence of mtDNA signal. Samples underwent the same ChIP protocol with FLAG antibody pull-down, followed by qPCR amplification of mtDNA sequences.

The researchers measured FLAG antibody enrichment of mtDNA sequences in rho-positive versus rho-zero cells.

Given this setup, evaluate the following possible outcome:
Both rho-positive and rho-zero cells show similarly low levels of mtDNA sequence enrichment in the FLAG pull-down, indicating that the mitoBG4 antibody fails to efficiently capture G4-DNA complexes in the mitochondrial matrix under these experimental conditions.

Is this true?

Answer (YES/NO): NO